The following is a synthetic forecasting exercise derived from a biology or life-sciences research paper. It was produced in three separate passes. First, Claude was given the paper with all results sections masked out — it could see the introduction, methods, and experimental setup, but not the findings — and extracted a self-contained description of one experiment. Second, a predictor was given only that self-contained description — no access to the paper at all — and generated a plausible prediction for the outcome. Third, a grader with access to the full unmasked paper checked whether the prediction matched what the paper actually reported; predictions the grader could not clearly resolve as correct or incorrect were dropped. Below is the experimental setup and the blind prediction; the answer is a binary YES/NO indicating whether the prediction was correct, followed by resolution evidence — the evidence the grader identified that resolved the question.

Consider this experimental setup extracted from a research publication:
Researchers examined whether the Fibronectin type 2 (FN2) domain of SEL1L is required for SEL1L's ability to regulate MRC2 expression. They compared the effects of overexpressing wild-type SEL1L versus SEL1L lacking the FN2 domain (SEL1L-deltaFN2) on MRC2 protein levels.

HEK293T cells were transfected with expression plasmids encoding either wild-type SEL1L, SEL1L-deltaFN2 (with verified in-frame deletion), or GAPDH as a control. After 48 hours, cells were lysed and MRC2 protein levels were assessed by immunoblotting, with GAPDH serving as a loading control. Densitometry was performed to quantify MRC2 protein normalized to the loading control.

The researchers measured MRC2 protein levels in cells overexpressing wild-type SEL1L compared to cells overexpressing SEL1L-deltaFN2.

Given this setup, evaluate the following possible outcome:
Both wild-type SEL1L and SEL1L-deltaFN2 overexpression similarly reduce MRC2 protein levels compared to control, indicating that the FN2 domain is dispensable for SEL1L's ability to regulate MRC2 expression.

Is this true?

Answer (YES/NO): NO